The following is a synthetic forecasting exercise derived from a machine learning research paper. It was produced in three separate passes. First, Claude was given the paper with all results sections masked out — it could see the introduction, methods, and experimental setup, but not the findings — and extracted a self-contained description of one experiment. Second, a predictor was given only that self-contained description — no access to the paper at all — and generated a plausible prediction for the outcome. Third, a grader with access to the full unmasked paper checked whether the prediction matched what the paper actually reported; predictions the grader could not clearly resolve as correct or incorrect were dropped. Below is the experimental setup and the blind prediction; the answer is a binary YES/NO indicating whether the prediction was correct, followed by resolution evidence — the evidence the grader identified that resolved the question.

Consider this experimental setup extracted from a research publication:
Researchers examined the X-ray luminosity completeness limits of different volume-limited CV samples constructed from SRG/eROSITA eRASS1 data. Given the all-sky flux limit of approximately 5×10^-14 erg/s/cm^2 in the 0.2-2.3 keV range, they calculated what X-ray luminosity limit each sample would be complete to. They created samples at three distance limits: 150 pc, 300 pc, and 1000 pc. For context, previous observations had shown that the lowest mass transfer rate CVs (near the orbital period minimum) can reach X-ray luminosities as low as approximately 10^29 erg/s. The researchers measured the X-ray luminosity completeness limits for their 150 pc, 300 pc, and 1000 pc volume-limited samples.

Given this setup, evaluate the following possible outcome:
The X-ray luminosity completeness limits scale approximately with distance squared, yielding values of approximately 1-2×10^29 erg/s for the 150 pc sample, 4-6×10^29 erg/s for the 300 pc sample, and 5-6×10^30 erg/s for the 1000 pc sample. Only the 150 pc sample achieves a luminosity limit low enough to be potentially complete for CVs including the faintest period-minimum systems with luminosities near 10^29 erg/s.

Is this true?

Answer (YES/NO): YES